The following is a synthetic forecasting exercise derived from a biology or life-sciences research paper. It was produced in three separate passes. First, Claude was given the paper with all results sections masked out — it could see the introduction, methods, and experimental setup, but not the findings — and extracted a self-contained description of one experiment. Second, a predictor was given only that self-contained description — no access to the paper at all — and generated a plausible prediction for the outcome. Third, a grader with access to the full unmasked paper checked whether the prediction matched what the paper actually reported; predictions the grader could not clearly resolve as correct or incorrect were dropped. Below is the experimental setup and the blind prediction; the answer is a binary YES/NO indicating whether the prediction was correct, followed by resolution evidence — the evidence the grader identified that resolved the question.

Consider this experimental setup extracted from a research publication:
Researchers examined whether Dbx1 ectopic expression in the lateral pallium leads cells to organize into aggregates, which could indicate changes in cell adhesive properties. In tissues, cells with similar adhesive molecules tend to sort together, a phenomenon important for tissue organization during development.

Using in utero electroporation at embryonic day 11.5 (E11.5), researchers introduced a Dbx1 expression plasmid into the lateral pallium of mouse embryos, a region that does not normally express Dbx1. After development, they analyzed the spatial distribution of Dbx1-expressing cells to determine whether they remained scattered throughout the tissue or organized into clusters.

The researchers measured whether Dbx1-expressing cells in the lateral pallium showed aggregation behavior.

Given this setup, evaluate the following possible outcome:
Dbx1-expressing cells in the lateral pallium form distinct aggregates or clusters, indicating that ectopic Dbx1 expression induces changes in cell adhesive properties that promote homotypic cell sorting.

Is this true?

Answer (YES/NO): YES